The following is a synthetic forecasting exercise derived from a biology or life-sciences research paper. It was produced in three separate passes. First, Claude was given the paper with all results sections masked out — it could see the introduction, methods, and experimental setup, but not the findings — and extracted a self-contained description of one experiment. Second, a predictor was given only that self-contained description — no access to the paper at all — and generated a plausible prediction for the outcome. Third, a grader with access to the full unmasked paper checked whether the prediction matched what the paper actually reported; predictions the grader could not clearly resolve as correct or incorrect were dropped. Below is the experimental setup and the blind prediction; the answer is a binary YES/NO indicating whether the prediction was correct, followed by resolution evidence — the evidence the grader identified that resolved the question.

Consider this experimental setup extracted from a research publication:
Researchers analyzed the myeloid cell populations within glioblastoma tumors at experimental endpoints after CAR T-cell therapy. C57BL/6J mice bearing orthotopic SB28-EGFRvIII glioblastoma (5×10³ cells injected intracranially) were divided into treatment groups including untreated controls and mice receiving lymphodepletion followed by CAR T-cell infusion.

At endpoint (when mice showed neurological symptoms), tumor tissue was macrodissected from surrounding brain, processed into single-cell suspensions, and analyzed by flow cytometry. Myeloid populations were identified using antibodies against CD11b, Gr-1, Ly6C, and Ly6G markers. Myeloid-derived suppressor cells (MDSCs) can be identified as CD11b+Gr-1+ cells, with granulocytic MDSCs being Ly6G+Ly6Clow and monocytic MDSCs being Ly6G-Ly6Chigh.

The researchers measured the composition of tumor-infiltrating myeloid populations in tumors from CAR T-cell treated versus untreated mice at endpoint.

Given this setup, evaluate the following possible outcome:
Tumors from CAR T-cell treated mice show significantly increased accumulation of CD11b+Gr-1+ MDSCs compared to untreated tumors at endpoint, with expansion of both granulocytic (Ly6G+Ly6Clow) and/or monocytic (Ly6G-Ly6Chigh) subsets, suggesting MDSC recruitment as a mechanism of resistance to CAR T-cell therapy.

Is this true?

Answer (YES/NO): NO